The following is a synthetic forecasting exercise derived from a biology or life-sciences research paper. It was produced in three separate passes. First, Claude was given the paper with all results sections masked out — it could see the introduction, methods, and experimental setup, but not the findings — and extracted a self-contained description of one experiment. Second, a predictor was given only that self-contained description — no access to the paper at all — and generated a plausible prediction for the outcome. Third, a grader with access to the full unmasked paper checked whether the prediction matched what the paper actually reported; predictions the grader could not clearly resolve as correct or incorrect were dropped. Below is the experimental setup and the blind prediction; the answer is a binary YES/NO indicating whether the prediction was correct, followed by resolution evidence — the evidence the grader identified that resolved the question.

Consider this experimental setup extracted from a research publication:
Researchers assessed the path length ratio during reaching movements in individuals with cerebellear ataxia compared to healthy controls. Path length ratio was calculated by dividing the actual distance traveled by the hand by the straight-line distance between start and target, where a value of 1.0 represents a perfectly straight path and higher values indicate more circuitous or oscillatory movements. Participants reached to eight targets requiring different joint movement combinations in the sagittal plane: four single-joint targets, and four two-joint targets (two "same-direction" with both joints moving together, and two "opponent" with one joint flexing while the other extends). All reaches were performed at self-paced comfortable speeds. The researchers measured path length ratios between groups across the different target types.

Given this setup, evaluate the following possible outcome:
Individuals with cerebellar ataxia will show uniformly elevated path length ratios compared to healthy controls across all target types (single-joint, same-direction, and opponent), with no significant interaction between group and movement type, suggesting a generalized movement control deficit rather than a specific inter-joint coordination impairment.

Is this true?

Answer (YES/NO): NO